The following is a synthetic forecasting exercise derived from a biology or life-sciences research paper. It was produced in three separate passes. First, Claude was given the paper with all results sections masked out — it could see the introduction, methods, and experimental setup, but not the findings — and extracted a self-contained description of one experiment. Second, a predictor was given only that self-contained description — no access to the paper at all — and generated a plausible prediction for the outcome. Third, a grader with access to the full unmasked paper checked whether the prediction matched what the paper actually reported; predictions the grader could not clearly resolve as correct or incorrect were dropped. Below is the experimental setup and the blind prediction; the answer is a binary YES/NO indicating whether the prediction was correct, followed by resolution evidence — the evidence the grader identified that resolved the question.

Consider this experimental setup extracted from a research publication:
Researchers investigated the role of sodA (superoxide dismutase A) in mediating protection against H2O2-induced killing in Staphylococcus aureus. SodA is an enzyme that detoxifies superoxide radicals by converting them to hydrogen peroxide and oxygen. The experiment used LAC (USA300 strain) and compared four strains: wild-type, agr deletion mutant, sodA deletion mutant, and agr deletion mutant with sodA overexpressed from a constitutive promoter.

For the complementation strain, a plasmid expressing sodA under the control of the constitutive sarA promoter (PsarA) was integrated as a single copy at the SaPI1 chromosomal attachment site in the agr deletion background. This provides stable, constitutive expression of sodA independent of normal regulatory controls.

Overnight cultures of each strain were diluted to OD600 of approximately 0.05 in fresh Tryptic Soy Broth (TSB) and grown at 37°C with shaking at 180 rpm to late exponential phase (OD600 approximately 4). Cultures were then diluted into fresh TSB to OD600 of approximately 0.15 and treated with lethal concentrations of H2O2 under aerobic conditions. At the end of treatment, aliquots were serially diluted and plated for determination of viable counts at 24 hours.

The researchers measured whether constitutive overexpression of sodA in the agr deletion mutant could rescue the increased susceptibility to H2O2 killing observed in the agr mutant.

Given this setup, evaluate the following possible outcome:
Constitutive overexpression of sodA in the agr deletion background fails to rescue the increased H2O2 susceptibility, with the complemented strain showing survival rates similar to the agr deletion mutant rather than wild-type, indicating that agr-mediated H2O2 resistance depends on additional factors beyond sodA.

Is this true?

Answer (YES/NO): YES